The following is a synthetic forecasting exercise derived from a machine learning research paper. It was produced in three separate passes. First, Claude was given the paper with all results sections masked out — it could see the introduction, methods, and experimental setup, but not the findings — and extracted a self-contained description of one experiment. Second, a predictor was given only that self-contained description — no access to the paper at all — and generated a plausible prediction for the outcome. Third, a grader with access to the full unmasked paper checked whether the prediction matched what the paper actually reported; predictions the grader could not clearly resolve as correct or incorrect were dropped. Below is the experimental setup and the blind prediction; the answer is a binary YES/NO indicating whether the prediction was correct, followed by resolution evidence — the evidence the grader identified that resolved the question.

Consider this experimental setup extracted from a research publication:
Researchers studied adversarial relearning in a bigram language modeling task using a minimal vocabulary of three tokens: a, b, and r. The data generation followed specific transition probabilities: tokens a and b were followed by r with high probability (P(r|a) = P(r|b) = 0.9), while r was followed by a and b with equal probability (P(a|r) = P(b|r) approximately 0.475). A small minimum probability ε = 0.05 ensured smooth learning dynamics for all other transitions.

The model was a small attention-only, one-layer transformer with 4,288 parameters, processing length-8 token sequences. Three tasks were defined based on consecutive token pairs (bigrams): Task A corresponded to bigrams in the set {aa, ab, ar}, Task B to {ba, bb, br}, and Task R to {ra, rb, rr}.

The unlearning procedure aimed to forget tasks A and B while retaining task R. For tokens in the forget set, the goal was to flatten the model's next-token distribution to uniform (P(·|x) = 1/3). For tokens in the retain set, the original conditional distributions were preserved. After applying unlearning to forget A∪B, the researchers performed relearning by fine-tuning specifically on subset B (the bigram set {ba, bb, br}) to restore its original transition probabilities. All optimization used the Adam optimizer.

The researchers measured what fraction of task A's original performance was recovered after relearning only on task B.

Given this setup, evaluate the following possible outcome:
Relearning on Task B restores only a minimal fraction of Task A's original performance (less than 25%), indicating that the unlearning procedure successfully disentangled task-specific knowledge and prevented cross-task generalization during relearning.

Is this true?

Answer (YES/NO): NO